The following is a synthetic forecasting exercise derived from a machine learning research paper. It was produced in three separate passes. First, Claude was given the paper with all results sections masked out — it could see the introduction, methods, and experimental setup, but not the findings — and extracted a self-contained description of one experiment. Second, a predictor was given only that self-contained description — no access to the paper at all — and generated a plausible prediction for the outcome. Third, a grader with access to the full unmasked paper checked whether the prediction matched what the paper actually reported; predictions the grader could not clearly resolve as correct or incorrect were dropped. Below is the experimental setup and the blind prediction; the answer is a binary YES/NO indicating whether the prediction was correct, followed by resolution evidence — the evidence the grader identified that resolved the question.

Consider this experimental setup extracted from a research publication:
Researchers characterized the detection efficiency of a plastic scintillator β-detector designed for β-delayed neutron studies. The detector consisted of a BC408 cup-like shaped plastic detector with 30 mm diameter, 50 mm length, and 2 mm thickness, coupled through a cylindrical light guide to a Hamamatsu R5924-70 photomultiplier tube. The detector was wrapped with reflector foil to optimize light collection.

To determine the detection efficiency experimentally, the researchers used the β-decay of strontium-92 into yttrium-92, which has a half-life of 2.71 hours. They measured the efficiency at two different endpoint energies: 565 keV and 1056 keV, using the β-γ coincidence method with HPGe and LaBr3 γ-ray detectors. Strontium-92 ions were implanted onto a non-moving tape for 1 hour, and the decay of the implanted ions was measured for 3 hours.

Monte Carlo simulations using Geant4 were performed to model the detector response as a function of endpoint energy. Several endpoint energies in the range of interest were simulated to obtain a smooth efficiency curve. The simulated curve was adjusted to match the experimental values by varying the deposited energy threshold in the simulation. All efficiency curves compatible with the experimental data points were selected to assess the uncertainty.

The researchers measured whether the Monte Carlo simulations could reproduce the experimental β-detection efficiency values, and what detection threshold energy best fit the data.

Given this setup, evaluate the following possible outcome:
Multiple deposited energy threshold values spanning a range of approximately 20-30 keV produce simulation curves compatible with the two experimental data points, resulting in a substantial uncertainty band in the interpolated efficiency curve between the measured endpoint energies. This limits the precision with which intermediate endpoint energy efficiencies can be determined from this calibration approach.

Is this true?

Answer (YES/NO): NO